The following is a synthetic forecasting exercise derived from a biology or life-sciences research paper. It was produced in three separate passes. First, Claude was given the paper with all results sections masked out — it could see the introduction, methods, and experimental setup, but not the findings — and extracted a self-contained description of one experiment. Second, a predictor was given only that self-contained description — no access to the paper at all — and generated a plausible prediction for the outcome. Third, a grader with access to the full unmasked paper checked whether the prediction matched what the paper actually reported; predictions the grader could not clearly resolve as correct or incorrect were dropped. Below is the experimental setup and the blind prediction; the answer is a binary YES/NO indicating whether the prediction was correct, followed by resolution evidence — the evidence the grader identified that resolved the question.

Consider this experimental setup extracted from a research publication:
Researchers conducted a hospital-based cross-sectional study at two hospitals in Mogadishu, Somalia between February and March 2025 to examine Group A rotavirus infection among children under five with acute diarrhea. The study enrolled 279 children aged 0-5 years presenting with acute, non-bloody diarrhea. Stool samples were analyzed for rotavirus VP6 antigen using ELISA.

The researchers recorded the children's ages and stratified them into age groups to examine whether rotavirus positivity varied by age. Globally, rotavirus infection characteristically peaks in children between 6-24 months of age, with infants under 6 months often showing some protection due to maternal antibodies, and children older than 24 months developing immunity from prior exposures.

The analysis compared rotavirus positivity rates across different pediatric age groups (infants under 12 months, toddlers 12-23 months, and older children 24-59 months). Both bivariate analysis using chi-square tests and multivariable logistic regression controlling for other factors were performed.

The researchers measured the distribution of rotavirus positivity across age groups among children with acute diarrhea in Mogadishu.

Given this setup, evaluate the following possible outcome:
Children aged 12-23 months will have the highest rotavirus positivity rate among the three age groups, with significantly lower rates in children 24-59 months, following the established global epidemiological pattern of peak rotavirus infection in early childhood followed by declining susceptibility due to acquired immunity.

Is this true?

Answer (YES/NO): NO